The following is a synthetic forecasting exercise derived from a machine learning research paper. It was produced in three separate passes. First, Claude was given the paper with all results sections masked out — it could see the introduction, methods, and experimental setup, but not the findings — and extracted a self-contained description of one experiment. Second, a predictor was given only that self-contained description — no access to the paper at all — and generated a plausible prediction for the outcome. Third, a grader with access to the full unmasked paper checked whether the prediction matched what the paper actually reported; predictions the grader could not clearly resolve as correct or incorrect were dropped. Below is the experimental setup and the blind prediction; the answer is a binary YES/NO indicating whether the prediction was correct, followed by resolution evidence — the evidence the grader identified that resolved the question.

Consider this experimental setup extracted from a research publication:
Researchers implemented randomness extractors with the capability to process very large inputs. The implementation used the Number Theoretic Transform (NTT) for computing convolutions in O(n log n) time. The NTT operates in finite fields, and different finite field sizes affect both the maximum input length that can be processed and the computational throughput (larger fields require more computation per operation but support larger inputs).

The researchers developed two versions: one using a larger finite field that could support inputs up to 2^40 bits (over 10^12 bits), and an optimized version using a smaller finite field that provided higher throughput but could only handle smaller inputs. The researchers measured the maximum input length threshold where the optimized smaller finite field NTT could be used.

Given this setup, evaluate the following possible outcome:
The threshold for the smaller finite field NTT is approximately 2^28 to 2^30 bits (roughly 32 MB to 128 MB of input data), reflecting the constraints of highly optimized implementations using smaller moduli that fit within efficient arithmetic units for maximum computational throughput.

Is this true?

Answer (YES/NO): YES